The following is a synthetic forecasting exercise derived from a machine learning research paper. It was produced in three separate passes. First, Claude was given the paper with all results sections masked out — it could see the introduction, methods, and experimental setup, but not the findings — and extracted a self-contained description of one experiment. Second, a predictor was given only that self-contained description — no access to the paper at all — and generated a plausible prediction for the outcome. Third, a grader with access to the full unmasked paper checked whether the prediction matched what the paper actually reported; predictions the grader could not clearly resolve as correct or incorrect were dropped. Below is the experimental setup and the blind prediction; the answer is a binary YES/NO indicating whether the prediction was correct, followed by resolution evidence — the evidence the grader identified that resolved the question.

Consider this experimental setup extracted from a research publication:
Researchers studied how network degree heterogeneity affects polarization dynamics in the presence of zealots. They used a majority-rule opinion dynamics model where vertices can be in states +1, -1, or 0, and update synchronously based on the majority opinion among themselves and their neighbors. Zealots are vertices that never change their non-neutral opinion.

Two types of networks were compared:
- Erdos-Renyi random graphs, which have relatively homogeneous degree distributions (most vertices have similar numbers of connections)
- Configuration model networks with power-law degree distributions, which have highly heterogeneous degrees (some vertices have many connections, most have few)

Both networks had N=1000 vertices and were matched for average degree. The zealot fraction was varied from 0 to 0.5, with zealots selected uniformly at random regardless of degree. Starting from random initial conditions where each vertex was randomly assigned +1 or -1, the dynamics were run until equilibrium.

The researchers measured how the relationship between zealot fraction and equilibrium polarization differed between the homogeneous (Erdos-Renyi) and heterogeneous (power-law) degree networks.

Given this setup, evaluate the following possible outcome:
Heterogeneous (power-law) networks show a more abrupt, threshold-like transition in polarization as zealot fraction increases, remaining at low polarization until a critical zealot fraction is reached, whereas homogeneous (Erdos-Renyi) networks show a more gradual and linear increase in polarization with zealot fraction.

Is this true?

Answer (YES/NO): NO